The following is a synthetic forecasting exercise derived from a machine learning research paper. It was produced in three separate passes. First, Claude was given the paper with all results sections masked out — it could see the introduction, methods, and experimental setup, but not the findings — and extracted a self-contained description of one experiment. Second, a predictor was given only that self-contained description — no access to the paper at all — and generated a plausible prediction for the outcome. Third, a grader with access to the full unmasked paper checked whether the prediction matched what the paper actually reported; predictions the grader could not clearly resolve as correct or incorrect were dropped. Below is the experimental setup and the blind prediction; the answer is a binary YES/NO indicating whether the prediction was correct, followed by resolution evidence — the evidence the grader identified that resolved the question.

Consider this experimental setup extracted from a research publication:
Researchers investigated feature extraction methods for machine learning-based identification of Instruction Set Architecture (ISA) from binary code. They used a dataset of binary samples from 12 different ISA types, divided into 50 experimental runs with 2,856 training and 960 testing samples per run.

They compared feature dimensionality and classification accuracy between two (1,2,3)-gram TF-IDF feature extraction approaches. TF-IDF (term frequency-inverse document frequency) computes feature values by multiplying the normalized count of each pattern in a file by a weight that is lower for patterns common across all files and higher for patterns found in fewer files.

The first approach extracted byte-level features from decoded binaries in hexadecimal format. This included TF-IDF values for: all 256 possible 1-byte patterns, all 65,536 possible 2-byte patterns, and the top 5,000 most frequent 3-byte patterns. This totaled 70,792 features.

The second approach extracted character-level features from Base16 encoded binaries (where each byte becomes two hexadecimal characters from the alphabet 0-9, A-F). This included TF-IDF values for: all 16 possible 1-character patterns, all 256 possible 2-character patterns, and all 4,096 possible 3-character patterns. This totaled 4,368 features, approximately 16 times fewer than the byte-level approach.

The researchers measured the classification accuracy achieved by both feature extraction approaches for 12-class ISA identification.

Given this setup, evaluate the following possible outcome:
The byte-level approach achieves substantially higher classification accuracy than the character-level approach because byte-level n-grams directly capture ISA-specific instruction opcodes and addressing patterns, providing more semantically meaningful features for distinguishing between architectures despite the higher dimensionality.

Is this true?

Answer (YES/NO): NO